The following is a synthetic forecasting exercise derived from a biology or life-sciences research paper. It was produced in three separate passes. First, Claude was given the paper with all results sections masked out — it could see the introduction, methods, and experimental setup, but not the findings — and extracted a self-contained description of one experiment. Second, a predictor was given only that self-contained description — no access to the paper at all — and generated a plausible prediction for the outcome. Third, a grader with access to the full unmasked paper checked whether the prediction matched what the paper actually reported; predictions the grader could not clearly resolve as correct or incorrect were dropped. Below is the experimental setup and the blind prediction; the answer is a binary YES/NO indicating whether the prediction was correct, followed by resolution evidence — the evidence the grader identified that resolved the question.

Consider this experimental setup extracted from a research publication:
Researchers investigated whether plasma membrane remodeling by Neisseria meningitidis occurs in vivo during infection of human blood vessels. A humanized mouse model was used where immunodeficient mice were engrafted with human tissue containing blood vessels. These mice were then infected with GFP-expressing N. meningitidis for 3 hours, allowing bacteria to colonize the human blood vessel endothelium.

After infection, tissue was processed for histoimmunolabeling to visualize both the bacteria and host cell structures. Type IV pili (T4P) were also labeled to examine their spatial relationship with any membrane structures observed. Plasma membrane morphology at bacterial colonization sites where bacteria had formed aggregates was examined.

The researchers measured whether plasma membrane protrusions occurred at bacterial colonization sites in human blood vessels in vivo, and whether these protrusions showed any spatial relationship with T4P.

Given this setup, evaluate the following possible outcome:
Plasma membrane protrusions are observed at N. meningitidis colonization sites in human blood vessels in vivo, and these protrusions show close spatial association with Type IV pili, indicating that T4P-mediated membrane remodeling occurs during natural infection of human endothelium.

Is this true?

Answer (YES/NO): YES